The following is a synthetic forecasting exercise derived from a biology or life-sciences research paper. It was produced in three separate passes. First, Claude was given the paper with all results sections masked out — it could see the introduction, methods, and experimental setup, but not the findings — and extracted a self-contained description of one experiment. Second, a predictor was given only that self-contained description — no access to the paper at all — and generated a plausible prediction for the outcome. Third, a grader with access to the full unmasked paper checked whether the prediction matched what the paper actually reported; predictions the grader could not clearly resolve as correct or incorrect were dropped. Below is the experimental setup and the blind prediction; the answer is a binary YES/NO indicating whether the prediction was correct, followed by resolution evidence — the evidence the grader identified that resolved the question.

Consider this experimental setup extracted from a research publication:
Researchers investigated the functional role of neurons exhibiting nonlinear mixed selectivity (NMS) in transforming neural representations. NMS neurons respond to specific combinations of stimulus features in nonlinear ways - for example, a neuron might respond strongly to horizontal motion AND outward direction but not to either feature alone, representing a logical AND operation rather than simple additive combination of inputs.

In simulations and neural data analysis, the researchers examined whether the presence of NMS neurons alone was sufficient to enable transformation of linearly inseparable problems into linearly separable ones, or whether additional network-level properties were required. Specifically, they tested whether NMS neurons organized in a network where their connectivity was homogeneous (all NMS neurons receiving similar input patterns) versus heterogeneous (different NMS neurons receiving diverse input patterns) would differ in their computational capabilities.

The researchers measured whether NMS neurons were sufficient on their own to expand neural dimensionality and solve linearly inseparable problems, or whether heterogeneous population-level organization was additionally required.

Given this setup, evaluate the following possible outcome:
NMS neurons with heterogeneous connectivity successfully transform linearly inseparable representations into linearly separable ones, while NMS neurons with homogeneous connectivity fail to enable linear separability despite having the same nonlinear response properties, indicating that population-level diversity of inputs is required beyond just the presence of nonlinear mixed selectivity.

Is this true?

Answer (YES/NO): YES